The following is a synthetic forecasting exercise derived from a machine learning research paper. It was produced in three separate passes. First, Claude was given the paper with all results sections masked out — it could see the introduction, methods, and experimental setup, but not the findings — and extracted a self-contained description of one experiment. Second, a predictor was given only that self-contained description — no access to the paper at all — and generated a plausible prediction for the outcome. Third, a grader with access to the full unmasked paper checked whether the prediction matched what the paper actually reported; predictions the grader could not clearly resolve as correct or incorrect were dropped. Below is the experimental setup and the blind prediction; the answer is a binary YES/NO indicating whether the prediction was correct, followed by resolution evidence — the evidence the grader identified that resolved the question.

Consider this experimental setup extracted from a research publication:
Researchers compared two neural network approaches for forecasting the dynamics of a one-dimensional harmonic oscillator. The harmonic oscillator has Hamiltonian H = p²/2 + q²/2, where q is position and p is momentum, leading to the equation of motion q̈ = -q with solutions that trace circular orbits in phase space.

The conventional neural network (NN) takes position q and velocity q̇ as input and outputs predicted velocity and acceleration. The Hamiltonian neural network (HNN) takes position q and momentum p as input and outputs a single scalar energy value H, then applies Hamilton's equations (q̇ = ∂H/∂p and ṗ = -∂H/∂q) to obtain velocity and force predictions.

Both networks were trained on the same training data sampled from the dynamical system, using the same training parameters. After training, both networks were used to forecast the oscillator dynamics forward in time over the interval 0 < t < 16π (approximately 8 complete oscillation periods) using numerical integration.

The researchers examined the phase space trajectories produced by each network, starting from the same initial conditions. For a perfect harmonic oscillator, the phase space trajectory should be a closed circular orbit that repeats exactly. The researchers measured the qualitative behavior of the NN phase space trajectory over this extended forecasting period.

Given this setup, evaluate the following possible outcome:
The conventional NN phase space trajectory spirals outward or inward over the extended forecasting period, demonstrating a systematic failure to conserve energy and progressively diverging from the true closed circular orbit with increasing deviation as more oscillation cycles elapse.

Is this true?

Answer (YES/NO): YES